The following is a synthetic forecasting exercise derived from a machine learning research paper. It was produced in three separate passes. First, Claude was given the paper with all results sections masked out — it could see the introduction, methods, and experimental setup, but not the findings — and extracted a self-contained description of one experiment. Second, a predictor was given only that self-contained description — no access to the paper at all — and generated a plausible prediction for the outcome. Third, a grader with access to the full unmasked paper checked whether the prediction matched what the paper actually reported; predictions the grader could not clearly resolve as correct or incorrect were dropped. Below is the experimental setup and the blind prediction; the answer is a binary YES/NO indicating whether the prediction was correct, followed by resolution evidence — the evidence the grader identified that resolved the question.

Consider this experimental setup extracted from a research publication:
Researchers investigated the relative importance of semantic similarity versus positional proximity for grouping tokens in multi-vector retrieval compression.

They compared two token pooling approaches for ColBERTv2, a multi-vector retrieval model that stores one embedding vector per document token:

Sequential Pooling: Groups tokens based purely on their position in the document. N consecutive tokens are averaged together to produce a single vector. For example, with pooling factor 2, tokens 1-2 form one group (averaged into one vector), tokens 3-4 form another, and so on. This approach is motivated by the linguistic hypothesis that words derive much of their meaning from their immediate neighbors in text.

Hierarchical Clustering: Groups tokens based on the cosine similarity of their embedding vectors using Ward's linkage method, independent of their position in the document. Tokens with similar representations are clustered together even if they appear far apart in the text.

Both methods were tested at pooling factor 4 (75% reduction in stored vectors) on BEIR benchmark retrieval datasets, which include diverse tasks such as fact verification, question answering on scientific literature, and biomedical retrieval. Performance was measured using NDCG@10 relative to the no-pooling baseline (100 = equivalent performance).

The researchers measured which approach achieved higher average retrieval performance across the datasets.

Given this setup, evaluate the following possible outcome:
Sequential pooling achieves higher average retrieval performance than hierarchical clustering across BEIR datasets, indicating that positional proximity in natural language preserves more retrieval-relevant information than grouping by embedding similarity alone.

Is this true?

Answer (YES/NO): NO